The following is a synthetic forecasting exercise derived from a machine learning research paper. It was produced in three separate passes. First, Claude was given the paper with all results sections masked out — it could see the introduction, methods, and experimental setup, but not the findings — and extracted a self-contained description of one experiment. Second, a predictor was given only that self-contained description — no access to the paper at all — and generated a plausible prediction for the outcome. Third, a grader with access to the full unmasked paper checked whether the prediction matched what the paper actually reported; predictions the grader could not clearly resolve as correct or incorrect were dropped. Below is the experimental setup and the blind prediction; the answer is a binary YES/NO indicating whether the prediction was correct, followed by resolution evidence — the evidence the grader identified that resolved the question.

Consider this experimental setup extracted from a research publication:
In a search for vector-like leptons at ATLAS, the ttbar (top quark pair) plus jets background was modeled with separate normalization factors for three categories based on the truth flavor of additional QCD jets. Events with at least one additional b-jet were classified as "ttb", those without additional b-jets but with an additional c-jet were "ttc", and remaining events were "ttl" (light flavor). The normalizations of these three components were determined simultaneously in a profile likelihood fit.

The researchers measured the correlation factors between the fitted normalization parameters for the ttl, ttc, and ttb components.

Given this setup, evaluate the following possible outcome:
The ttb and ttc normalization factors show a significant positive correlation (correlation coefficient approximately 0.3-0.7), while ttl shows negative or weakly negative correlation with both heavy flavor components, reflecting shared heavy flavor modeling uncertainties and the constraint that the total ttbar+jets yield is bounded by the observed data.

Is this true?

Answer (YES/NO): NO